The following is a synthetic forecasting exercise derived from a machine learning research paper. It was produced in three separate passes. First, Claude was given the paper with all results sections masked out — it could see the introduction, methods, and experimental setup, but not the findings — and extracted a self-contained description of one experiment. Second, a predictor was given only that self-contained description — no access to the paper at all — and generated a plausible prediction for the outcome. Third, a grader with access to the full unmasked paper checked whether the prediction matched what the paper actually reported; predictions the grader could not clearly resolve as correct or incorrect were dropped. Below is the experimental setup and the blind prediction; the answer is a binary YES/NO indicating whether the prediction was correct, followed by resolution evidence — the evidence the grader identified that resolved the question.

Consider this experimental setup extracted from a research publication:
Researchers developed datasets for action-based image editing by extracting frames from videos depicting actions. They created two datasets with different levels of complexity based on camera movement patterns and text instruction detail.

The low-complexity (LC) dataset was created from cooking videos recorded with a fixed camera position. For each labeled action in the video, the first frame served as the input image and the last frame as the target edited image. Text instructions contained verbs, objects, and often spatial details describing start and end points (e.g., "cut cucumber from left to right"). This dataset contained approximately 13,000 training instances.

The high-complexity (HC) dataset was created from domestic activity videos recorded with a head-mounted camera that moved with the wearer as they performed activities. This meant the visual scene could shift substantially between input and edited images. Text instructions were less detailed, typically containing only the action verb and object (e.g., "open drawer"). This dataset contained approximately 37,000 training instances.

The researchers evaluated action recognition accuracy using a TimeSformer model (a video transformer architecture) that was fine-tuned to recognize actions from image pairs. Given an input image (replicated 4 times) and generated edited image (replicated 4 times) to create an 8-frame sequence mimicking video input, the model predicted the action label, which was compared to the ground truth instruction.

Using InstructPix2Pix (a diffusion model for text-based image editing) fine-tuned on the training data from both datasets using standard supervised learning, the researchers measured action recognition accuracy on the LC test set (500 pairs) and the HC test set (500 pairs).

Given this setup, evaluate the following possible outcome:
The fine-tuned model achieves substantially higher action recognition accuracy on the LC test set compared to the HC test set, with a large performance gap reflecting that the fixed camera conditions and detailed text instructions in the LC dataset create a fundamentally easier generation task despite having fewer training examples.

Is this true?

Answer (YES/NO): YES